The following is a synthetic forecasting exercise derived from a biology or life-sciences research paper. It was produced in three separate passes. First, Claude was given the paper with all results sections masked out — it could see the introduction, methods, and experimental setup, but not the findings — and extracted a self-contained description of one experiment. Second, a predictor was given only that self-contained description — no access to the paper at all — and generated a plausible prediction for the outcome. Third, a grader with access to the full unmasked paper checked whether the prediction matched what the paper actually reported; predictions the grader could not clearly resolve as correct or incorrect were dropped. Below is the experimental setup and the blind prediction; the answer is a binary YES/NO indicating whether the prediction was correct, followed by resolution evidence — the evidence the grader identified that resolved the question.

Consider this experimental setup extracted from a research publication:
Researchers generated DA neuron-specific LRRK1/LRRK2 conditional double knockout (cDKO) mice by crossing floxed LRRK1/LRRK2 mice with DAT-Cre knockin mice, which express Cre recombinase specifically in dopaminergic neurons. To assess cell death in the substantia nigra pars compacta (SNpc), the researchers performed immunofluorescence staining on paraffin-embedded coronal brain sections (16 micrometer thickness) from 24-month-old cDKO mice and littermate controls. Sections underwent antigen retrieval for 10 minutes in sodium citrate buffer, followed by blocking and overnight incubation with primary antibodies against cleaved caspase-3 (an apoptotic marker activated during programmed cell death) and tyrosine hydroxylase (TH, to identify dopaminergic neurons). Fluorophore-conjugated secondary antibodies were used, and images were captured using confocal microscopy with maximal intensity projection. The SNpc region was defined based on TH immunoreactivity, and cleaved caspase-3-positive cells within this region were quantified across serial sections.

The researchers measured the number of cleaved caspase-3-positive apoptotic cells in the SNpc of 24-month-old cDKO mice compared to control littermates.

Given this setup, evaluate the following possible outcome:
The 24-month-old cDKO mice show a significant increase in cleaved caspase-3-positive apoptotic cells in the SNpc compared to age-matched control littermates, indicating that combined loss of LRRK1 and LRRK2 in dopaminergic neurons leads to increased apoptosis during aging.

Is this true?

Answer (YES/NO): YES